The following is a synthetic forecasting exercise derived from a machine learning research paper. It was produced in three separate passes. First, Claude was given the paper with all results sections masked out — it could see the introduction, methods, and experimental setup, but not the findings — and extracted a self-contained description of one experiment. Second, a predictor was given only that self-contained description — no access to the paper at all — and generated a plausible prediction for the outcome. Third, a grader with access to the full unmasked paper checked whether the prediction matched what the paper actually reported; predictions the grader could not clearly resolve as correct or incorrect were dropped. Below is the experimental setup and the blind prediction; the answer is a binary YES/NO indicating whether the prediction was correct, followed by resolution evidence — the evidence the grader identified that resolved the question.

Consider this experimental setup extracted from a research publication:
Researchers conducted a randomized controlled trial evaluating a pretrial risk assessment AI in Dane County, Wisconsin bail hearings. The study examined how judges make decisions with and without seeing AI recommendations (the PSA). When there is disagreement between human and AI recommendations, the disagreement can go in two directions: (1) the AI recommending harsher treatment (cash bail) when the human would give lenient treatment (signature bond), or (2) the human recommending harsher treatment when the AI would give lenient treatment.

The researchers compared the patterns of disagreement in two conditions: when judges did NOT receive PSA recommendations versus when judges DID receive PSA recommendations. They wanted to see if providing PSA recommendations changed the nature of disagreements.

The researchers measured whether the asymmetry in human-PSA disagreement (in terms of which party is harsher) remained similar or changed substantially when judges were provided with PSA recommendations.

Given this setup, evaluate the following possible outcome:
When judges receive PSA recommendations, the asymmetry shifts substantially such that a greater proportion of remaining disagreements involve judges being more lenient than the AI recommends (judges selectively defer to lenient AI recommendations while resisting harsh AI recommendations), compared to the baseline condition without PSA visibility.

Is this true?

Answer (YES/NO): NO